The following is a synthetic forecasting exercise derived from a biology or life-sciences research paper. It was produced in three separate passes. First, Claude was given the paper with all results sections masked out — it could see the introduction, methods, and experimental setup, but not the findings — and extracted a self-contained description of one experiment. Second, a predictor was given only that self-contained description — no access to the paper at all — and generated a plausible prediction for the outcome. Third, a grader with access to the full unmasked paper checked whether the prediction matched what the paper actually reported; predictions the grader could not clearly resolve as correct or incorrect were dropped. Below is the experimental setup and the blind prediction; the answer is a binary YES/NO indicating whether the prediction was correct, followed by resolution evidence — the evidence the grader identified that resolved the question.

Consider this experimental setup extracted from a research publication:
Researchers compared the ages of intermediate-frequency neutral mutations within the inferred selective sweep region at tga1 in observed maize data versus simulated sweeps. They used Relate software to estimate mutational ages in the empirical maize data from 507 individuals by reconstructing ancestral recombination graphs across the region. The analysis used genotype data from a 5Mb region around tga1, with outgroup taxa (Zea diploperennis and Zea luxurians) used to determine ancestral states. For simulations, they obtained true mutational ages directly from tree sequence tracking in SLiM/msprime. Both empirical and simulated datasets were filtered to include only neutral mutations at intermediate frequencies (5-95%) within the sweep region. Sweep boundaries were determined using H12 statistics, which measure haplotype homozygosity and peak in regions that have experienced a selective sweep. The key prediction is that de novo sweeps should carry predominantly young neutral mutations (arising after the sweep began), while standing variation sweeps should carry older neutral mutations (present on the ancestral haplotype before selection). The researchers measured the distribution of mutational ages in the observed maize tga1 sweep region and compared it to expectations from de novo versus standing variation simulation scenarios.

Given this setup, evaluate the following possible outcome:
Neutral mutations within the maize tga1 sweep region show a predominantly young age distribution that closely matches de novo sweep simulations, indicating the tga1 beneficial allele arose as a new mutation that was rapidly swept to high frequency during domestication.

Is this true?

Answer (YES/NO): NO